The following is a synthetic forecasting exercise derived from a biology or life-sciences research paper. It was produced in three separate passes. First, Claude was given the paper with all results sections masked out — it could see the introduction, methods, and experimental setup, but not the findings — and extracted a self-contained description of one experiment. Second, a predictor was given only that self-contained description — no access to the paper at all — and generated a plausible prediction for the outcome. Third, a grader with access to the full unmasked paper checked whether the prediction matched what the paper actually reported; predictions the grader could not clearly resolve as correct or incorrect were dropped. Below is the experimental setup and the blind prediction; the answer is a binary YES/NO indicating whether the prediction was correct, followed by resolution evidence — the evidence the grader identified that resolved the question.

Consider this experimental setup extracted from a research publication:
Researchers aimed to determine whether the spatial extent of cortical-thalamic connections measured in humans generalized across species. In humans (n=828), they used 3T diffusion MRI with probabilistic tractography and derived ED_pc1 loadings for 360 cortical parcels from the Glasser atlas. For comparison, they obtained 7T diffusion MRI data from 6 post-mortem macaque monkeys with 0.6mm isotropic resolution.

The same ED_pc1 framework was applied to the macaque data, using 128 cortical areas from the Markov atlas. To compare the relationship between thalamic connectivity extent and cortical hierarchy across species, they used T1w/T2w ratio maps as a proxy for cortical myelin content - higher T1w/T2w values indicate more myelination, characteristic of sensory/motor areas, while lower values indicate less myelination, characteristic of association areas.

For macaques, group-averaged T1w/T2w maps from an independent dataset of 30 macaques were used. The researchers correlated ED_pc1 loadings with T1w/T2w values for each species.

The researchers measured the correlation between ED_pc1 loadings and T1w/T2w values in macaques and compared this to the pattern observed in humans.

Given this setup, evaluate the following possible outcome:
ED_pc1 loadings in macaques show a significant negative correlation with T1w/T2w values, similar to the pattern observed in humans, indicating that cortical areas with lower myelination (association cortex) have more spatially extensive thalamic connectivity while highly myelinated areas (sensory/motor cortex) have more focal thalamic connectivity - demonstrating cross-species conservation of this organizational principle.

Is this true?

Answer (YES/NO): NO